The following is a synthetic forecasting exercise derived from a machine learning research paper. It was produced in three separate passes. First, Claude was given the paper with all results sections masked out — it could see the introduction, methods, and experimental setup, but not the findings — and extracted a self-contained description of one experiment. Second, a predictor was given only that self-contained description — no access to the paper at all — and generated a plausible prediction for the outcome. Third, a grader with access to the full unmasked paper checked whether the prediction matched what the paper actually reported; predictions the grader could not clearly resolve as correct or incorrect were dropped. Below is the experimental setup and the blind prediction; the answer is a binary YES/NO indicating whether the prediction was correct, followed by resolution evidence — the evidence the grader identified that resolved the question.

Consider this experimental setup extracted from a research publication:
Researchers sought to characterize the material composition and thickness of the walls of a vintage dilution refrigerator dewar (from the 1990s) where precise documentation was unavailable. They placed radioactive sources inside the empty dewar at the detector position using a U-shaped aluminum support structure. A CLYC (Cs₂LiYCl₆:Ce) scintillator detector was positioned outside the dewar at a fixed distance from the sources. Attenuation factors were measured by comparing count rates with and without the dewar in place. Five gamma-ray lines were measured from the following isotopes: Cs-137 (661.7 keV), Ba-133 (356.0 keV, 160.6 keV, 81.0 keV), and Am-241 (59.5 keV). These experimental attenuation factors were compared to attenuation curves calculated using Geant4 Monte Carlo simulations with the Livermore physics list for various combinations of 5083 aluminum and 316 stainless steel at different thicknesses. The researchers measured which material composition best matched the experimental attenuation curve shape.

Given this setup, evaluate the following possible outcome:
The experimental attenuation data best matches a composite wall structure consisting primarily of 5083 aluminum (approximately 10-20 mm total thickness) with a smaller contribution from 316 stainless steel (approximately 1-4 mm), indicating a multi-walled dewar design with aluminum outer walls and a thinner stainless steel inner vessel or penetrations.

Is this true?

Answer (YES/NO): NO